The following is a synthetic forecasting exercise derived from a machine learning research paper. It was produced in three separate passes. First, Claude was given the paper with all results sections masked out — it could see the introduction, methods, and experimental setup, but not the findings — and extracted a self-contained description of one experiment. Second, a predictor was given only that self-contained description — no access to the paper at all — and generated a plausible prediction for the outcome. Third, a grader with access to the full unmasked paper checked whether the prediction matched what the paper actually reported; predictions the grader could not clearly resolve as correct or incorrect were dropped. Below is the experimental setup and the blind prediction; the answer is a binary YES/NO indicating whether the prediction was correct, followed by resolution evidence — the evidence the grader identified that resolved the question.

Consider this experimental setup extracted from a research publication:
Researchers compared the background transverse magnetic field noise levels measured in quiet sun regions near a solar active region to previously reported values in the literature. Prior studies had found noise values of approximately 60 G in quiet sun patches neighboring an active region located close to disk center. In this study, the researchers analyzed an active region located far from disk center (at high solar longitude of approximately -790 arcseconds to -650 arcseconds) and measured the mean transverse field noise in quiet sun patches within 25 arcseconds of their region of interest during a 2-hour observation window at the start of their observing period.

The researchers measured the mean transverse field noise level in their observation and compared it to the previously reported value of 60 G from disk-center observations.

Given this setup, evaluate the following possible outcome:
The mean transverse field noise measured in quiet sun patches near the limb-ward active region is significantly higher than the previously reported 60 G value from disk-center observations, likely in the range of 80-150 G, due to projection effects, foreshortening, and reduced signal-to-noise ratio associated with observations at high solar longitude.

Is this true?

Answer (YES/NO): YES